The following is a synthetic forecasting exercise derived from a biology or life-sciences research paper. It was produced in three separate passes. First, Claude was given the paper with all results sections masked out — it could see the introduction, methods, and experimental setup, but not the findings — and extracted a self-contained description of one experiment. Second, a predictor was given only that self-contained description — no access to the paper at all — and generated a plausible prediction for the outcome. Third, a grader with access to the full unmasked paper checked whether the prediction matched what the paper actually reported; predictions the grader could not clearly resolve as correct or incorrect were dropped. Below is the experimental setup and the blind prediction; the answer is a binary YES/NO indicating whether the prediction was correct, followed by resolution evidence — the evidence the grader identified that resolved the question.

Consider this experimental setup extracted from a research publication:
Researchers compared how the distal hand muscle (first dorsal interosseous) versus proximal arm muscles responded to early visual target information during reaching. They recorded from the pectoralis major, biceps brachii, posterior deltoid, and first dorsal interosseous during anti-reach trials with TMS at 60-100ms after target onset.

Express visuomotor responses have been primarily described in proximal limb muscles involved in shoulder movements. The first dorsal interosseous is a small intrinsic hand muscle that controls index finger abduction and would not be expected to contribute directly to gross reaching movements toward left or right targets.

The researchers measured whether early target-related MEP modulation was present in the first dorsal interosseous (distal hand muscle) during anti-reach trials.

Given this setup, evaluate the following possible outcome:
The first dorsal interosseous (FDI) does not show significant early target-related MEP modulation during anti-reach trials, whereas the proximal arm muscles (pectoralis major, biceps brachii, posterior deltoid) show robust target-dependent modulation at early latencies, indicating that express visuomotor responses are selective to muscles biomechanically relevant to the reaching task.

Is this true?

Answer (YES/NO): YES